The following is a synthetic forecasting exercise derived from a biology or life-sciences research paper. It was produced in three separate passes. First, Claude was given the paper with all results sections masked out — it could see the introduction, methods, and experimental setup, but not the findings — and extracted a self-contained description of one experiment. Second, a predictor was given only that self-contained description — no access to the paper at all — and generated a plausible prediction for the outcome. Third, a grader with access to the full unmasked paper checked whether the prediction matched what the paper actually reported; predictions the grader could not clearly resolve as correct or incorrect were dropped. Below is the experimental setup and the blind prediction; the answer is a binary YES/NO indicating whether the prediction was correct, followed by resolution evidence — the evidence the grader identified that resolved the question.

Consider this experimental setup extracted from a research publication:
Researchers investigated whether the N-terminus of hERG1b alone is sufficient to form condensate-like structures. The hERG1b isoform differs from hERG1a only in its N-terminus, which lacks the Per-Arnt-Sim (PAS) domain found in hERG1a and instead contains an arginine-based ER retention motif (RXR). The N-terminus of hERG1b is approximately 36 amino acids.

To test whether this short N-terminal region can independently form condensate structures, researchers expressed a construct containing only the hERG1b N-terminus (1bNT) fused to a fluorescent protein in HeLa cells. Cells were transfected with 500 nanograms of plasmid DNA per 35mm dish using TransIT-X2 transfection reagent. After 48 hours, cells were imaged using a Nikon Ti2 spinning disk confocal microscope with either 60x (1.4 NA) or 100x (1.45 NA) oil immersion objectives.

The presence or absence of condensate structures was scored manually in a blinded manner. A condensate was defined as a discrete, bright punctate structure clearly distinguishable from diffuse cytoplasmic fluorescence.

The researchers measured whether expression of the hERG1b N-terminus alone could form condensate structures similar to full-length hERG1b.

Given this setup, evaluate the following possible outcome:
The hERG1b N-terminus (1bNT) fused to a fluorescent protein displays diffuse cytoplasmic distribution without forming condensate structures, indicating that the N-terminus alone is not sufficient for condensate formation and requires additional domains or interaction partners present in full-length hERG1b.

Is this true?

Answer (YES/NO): NO